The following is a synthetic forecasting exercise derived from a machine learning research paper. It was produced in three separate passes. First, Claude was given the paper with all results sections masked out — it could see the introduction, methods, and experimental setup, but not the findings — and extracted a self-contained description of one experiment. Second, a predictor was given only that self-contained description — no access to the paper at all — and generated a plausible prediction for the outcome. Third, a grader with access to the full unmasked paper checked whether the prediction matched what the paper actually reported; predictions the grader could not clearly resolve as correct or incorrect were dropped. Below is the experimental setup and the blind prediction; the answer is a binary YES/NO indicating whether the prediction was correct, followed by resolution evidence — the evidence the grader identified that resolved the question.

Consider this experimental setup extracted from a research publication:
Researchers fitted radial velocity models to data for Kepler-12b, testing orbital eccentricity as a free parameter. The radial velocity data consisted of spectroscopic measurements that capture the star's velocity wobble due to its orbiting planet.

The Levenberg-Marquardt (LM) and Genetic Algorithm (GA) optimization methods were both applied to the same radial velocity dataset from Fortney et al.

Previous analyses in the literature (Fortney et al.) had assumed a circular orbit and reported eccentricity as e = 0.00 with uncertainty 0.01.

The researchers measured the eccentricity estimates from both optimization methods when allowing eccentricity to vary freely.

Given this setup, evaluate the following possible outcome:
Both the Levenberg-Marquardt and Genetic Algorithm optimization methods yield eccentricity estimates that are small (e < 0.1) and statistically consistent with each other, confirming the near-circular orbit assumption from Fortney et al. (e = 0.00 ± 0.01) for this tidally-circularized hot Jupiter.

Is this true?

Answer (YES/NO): NO